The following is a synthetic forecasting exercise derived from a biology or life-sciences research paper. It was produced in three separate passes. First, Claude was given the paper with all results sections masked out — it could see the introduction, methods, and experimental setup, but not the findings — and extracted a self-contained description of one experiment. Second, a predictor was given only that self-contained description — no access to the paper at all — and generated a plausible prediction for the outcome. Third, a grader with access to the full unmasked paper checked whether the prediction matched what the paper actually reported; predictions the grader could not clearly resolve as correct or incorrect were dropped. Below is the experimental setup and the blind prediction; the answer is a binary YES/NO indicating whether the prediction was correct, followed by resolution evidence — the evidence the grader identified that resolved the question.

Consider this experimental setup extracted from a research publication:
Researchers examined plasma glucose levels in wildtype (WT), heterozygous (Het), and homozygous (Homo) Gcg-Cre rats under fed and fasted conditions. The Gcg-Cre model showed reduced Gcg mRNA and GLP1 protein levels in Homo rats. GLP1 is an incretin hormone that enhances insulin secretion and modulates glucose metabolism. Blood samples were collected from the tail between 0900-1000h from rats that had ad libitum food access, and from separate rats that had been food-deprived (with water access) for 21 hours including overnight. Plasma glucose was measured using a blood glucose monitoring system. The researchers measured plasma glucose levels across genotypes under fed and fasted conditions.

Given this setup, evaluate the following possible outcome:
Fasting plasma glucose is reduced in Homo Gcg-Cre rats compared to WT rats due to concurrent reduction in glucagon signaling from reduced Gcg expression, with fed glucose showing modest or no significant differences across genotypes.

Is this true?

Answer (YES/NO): NO